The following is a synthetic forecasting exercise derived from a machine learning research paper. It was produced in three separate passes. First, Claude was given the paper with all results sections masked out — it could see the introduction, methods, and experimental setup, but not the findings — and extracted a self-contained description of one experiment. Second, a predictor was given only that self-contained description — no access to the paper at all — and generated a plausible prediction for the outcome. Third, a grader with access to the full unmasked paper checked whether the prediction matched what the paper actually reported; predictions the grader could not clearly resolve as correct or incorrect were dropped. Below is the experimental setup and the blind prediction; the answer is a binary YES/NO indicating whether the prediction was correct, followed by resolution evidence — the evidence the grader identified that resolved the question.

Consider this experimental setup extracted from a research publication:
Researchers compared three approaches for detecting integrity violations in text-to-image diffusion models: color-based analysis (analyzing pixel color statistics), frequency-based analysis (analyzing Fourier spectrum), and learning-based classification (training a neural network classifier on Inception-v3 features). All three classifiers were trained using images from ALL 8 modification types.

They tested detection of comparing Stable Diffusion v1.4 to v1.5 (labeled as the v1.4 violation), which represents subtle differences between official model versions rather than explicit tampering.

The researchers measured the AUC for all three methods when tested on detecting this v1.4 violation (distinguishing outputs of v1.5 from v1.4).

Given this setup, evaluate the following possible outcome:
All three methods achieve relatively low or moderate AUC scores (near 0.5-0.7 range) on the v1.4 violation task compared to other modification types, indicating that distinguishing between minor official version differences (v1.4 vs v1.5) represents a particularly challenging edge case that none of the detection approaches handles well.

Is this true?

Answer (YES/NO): NO